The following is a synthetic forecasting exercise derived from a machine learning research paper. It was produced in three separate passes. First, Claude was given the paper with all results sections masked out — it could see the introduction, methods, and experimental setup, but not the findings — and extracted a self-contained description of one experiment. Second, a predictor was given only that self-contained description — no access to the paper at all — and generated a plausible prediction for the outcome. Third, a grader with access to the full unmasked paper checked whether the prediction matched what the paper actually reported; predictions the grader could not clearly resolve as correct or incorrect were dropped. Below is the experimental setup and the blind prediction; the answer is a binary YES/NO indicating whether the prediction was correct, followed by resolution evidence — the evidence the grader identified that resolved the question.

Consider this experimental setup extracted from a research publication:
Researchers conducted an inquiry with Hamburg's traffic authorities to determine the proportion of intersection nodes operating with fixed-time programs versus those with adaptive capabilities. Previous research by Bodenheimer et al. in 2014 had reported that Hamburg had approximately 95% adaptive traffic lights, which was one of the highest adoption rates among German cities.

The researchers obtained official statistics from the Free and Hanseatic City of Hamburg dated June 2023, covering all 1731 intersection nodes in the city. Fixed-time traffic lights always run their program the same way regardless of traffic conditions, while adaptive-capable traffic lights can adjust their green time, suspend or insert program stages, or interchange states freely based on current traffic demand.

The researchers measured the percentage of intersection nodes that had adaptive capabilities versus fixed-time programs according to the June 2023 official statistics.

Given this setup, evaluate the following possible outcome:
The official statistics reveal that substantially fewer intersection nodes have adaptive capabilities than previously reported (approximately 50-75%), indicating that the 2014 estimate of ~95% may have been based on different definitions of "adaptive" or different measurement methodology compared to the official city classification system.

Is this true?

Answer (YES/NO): NO